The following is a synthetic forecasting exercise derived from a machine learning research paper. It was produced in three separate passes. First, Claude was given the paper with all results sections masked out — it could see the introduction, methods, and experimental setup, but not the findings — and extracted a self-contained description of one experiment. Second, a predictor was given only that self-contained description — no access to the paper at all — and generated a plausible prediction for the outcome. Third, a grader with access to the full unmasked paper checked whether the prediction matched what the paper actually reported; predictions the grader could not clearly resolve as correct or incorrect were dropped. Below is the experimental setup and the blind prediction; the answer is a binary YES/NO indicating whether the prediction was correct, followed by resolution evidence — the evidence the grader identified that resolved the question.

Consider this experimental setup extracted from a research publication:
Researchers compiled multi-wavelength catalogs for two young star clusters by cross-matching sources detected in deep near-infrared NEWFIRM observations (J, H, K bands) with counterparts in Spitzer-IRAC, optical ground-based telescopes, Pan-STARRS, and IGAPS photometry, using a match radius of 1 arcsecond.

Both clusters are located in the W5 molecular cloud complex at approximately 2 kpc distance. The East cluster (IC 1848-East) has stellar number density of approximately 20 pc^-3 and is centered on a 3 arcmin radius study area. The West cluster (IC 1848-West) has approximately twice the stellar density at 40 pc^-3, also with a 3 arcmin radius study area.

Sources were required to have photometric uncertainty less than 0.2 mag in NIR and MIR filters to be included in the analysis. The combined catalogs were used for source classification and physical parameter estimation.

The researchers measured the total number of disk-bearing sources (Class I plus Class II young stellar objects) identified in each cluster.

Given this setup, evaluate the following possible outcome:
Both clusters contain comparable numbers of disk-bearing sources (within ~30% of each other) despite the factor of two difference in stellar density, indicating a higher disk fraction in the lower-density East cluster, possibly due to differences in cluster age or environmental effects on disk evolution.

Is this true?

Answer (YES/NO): YES